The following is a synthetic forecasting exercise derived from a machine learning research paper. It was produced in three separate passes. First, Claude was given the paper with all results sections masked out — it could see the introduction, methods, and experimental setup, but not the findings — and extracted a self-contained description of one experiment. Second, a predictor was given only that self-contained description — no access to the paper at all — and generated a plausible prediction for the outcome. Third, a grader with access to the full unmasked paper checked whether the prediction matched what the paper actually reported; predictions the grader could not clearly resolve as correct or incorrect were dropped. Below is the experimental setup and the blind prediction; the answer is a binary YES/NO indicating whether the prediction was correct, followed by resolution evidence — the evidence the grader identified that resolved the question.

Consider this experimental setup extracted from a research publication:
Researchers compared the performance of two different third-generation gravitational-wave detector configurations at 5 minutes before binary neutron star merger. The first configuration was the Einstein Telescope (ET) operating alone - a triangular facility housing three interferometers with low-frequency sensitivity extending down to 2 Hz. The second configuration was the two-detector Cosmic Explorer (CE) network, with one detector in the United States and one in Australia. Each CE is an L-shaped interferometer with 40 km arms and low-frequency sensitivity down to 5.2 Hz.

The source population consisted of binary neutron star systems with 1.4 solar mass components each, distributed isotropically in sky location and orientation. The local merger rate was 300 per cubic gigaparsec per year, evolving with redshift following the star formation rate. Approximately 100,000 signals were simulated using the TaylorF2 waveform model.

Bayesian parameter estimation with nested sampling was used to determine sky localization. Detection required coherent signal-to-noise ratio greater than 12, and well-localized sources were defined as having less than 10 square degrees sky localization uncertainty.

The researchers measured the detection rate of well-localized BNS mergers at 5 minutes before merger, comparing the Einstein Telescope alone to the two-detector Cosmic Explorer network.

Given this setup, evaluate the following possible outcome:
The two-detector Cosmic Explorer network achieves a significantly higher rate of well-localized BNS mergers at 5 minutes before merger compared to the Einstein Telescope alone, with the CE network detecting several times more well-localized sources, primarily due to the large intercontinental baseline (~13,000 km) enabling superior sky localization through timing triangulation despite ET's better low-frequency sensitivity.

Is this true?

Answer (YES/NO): YES